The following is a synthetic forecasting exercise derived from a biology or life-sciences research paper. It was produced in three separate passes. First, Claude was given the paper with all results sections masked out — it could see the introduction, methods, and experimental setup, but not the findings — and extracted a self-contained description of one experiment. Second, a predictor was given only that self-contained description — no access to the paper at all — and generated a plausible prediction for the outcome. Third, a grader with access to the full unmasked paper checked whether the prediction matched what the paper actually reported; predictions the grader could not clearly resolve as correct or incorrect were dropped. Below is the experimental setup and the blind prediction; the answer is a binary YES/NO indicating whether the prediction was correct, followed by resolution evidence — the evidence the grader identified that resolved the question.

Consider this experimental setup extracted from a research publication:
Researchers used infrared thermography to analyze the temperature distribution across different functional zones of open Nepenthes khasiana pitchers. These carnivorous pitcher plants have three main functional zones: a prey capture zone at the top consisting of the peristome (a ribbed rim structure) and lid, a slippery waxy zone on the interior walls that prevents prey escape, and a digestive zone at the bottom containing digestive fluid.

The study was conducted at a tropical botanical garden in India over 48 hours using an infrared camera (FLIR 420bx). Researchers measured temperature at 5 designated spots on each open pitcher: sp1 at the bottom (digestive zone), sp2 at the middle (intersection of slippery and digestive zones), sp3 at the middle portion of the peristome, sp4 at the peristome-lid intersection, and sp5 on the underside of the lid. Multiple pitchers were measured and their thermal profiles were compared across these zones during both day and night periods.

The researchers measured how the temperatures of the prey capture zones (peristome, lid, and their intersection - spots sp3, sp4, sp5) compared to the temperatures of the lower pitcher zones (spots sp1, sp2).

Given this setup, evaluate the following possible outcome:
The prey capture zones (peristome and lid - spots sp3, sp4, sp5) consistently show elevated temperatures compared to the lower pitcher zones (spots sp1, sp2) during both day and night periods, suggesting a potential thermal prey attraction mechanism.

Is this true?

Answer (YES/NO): NO